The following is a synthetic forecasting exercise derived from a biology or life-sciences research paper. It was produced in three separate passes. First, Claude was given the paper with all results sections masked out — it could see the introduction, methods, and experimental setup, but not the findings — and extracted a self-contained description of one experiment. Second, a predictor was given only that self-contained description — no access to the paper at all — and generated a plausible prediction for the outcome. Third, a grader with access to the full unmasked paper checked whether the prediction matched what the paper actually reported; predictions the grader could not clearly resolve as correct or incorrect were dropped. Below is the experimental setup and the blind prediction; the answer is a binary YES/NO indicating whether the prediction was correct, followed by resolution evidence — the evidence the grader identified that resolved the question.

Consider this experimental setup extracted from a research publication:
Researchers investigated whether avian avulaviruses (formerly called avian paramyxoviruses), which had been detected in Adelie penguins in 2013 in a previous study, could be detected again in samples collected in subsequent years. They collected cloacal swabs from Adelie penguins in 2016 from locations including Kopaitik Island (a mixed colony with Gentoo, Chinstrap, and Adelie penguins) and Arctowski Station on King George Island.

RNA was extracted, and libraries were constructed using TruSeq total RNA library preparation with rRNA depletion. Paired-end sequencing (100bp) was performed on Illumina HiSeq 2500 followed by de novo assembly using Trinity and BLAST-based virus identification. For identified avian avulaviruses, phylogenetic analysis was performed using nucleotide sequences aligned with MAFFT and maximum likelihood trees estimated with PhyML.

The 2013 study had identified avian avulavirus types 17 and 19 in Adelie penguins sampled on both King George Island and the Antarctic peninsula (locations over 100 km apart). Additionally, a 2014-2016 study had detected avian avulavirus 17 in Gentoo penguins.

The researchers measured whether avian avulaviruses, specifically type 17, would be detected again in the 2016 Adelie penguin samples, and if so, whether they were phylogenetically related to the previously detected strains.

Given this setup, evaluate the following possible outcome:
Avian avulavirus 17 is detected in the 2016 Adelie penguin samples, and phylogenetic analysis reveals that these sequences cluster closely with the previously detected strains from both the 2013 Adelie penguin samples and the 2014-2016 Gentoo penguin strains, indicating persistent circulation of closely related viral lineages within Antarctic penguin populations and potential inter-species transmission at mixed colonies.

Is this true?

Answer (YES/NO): NO